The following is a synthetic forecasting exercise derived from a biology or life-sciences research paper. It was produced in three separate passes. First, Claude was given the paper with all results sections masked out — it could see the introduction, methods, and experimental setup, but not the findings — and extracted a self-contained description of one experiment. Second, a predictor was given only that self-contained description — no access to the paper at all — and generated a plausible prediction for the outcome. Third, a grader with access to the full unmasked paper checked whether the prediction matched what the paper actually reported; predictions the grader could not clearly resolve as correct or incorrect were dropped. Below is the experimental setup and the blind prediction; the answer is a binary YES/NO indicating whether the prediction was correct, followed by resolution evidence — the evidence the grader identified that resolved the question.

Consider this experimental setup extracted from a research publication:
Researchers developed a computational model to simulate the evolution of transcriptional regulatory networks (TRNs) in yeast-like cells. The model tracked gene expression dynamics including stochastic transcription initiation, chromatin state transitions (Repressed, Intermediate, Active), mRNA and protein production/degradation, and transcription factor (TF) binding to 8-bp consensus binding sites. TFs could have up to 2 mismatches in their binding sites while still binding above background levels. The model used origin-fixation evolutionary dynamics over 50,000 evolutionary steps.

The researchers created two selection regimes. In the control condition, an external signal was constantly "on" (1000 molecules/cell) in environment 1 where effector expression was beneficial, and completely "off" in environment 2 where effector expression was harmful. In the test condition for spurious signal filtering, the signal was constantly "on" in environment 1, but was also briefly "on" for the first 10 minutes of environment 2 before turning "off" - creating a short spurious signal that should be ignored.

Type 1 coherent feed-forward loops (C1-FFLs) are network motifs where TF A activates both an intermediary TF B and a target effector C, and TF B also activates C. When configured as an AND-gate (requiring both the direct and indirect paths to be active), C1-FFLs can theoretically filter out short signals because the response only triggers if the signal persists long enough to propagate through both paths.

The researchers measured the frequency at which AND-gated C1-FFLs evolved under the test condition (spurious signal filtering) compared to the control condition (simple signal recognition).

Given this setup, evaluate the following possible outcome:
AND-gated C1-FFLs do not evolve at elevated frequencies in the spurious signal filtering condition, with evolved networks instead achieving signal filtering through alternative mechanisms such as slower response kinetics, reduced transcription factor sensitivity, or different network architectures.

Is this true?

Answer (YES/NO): NO